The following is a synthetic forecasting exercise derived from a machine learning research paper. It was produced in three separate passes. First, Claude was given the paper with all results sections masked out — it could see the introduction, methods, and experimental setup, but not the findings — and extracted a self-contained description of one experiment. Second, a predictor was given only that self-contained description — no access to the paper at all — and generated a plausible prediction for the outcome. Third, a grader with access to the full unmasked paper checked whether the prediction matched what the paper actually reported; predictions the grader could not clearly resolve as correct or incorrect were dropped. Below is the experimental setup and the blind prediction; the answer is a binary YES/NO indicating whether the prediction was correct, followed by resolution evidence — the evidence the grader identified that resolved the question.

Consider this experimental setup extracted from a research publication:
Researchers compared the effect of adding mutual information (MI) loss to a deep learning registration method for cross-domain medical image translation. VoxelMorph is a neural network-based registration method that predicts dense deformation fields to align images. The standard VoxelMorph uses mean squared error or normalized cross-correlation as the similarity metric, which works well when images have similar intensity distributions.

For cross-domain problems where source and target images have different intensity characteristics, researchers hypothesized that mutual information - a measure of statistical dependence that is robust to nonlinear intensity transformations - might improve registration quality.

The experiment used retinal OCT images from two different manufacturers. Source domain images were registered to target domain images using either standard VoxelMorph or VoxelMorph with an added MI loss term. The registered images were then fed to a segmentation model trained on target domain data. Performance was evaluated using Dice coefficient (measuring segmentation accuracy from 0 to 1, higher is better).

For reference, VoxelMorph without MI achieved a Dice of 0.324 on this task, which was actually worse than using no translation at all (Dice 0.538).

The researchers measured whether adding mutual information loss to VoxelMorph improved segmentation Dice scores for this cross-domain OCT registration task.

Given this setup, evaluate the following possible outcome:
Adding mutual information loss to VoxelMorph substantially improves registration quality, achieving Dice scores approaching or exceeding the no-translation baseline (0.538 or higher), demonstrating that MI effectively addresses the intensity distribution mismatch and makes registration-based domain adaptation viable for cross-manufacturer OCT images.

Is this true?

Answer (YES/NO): NO